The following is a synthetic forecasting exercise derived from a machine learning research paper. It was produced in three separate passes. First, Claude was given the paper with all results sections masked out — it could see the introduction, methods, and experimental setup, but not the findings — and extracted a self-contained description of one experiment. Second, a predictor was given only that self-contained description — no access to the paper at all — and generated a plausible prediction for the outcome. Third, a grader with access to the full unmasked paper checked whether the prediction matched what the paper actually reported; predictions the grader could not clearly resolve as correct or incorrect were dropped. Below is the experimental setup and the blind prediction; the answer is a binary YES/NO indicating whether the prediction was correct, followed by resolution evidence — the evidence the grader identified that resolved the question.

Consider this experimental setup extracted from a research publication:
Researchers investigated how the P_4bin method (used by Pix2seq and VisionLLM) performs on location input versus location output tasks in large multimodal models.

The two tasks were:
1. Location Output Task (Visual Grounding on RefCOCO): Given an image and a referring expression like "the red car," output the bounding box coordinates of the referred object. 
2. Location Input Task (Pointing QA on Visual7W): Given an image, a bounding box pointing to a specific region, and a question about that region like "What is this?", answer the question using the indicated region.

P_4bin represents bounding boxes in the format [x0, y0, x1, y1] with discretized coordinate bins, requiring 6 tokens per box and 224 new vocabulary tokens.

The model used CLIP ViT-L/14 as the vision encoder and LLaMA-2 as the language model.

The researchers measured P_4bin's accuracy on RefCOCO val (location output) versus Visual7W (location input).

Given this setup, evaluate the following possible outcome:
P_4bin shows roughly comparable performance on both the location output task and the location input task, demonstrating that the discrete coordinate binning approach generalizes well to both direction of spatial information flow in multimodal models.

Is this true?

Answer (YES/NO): YES